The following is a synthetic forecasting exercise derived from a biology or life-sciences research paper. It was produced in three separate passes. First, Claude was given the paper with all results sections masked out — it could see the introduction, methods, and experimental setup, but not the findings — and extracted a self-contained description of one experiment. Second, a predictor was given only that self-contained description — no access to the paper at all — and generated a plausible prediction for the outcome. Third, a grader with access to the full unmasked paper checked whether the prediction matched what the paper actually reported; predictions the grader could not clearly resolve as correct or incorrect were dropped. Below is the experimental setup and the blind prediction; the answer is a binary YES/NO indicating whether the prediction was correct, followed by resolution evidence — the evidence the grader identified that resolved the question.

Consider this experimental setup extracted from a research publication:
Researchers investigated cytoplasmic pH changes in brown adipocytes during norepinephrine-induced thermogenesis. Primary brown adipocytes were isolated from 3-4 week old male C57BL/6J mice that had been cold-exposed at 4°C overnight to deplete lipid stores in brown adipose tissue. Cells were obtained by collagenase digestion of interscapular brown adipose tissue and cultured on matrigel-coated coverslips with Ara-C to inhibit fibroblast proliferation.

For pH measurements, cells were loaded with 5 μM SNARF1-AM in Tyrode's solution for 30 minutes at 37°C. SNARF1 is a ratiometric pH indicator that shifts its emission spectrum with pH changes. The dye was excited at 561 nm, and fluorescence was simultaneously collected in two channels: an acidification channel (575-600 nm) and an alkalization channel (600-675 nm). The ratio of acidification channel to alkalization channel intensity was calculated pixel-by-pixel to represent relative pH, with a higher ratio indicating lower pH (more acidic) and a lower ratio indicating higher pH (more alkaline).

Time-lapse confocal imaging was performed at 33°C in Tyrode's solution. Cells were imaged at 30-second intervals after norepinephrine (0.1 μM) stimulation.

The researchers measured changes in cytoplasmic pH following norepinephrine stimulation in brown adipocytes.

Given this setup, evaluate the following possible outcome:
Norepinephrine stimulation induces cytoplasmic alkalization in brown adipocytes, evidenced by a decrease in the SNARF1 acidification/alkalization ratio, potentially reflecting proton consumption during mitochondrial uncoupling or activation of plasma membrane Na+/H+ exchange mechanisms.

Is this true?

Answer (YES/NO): NO